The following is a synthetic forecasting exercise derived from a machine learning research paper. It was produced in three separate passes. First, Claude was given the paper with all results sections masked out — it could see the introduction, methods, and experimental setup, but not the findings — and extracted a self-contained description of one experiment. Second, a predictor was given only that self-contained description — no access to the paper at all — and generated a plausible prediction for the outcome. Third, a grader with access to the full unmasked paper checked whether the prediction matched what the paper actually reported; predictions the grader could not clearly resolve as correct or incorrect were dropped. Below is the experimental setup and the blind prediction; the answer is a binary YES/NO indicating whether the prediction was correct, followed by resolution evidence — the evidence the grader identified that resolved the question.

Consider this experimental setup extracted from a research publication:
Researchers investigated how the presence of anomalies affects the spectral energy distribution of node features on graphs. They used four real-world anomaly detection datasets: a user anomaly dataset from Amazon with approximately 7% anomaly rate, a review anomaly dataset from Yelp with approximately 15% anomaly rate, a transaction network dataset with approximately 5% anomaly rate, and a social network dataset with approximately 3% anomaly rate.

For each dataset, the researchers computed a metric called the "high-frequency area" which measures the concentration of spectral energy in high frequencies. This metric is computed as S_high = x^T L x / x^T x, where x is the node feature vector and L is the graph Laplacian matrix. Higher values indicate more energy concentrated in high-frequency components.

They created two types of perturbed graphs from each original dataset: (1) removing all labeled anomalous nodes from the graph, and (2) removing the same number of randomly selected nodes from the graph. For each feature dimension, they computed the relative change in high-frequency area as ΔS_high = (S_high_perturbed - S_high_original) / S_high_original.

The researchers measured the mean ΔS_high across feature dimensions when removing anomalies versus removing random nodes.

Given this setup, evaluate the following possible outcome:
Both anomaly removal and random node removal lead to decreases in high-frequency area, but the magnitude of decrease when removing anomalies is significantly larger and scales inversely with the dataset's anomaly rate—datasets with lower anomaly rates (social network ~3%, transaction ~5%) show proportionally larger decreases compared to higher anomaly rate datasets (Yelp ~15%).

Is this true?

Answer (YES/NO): NO